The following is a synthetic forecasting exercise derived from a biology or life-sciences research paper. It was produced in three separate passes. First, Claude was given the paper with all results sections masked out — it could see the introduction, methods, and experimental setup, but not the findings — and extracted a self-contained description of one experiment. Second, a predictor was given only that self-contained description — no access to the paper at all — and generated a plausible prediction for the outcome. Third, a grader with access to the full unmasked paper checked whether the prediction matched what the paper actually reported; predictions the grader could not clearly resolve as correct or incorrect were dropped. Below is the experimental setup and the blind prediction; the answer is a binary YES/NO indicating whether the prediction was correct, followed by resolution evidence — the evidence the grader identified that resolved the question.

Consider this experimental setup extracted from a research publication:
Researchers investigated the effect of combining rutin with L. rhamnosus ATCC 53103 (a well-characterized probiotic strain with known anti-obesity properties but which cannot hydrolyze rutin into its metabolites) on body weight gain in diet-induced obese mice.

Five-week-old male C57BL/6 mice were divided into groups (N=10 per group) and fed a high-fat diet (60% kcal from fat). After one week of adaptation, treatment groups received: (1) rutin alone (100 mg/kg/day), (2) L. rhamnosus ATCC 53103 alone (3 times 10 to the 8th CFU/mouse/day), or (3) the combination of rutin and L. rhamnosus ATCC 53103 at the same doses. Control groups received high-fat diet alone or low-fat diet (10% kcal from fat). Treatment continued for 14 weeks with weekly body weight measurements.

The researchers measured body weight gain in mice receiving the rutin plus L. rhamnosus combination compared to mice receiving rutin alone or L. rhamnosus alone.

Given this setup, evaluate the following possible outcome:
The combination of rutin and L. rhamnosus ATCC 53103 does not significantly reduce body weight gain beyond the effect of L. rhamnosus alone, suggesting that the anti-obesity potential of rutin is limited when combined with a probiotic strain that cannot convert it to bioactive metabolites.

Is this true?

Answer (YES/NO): YES